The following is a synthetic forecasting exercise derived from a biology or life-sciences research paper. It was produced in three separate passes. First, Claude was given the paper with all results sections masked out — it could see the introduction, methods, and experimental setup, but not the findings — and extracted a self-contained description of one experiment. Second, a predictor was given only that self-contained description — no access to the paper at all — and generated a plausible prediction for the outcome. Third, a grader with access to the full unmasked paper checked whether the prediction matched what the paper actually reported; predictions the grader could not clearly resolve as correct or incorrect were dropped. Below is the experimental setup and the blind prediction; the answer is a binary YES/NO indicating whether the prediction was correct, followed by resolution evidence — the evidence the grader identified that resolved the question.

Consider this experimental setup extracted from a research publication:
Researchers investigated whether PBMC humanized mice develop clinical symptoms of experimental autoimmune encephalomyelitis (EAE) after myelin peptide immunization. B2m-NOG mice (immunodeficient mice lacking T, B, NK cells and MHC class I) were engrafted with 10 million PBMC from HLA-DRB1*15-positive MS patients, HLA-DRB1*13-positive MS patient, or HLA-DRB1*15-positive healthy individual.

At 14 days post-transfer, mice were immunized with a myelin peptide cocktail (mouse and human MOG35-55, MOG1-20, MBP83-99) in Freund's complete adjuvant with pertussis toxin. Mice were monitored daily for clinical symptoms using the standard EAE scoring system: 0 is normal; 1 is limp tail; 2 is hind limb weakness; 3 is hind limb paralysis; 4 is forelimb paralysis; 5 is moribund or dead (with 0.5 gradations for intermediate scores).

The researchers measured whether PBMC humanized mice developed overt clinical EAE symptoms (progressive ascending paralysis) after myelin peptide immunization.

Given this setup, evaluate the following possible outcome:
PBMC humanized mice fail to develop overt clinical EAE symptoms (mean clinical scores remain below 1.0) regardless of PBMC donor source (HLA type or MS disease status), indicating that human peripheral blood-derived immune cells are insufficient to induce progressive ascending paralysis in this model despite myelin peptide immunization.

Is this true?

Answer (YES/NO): YES